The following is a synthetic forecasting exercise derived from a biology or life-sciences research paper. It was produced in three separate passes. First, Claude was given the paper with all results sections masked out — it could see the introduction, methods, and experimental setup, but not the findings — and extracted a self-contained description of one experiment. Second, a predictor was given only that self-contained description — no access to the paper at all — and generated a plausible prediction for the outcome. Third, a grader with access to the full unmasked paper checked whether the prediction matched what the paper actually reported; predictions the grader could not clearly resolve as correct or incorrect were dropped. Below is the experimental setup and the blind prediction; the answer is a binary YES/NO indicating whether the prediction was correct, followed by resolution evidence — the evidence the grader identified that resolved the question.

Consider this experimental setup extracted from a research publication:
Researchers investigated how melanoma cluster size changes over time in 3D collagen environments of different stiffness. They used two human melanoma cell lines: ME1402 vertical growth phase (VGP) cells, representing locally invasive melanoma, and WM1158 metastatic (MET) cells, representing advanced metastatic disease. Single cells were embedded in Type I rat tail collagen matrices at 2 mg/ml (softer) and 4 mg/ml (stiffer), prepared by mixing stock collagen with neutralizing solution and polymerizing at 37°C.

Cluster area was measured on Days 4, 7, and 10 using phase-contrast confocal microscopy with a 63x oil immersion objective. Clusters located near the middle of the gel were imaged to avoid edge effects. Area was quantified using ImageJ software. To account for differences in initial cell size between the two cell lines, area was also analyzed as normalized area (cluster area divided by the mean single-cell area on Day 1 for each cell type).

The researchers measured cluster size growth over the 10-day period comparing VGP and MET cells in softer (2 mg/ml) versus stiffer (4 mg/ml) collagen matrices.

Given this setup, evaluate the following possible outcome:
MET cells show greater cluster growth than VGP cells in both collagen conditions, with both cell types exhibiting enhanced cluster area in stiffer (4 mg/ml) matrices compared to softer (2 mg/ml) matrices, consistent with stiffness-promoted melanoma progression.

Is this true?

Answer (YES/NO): NO